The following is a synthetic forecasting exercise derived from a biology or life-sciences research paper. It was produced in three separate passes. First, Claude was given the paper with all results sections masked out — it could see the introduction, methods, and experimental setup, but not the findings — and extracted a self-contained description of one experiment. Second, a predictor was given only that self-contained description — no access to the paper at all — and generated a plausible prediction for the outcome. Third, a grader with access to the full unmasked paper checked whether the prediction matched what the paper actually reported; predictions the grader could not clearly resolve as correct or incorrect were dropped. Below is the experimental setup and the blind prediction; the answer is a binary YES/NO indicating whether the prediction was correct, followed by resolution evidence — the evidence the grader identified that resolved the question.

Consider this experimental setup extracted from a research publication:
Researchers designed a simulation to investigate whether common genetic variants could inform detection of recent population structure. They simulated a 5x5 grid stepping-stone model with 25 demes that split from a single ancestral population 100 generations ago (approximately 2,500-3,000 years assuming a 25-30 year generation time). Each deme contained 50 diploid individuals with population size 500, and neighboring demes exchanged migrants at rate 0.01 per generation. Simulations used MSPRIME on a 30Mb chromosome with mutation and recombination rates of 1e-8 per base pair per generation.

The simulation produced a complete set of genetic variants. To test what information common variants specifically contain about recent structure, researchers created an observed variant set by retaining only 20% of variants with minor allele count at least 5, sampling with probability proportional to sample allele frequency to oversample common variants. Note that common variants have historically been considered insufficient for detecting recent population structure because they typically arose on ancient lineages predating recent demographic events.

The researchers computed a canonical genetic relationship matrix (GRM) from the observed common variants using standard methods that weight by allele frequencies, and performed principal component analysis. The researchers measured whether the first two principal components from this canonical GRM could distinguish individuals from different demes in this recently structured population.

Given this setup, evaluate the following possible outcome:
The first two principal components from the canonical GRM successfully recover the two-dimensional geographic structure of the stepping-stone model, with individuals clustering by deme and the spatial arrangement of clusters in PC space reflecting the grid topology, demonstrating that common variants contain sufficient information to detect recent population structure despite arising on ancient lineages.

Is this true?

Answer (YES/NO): NO